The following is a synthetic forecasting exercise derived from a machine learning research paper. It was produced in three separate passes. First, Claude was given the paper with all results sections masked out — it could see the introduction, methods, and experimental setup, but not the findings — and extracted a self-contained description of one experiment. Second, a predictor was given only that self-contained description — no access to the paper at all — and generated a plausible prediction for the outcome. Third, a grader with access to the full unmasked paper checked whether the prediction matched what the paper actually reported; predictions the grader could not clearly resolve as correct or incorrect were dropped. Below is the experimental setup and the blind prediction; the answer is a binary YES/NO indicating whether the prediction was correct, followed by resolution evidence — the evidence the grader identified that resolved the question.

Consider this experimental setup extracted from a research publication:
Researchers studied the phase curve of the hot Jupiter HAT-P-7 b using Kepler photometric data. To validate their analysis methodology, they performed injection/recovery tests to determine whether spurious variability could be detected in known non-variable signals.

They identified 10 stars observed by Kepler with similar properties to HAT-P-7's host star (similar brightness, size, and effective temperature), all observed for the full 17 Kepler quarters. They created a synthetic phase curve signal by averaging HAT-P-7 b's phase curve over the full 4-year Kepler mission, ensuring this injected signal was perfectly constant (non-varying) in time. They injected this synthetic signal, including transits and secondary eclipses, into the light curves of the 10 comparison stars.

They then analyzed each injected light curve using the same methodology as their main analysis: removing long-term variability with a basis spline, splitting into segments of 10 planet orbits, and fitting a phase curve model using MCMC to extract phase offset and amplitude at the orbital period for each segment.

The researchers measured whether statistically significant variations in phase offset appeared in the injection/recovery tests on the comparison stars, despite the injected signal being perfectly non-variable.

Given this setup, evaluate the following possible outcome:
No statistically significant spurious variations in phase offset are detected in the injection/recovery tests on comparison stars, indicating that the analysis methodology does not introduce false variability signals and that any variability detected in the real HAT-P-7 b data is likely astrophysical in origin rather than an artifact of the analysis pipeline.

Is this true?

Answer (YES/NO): NO